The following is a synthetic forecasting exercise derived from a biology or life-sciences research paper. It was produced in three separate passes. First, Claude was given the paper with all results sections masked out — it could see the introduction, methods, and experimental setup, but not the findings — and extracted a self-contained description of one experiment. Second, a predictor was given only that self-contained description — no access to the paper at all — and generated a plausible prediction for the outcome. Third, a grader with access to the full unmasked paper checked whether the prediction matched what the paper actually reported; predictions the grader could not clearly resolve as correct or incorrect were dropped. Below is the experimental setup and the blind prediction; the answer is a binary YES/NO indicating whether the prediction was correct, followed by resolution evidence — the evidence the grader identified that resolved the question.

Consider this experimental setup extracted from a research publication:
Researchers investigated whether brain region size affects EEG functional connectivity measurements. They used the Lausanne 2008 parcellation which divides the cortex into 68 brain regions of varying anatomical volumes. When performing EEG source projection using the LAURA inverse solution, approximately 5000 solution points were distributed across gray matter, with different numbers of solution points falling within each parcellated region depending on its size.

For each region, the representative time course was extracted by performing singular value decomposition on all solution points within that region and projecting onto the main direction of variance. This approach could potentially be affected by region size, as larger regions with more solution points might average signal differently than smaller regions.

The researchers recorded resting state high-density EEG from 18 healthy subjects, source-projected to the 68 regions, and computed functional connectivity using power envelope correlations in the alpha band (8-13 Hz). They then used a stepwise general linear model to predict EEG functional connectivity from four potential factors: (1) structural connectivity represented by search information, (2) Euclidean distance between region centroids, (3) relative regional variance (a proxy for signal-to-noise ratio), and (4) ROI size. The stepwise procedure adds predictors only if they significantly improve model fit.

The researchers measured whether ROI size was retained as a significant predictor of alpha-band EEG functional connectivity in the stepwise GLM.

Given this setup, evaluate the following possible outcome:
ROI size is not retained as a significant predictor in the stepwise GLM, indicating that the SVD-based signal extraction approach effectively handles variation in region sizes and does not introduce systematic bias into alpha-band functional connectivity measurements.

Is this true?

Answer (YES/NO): YES